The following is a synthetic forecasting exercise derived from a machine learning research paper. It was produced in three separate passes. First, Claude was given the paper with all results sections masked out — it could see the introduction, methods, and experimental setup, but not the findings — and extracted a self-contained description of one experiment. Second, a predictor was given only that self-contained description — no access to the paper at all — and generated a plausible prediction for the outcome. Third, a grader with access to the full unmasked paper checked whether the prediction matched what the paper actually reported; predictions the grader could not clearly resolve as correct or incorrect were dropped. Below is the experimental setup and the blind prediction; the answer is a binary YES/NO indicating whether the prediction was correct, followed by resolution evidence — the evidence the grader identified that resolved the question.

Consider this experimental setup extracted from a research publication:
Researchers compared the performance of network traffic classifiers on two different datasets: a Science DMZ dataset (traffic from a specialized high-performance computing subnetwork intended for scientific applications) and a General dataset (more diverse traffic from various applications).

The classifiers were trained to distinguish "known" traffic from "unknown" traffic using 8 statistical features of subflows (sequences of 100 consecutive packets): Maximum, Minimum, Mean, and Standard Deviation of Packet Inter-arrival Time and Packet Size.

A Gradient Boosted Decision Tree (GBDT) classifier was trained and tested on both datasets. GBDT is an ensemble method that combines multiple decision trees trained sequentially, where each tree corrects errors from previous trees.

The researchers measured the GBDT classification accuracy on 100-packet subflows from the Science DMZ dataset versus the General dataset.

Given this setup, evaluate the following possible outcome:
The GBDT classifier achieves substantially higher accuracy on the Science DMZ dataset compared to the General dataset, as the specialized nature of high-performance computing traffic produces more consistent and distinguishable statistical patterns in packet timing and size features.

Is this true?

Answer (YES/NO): NO